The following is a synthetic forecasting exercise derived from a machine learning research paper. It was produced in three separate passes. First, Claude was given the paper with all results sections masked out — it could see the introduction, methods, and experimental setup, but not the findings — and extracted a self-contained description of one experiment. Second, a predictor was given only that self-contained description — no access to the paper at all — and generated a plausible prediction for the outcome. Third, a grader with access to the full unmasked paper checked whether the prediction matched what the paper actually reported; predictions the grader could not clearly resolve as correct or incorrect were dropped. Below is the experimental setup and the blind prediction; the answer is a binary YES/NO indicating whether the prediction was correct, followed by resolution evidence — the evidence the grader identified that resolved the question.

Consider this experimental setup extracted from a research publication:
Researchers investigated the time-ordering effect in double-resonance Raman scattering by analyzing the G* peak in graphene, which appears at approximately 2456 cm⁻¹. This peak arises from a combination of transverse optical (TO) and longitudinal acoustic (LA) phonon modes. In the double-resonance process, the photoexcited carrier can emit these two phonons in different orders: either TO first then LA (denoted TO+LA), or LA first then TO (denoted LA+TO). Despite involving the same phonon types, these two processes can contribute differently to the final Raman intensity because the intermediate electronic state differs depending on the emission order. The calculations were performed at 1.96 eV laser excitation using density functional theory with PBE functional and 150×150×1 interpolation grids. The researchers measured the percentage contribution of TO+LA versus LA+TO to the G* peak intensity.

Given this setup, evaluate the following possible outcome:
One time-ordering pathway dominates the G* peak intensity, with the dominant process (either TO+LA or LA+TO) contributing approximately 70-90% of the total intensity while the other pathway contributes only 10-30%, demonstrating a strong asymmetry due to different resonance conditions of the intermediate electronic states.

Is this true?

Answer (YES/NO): NO